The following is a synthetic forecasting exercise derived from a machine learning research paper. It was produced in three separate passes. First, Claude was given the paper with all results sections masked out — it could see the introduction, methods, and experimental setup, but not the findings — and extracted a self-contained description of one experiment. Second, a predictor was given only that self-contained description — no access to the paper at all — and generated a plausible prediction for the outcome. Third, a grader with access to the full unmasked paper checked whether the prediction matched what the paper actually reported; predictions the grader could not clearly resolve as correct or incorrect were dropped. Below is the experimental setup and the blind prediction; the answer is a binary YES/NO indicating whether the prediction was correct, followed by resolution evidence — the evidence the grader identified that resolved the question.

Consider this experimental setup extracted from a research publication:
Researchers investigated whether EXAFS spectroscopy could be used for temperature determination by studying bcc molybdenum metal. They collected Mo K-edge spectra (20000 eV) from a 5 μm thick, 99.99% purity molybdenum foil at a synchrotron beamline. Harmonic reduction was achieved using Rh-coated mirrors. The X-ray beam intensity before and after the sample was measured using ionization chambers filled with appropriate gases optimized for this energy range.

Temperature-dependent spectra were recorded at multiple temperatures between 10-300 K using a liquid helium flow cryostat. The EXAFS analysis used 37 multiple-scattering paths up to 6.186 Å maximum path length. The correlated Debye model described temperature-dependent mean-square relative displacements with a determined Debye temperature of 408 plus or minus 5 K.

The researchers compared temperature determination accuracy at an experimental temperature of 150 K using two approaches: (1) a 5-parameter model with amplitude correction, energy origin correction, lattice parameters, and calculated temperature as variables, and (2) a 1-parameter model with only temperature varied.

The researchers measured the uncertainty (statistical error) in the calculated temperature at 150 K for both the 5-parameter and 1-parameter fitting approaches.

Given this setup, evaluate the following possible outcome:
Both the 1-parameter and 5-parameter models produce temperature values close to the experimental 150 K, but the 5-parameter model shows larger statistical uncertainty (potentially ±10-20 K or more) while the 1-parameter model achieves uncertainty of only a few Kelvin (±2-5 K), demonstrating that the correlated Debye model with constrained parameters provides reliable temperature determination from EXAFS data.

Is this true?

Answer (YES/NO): NO